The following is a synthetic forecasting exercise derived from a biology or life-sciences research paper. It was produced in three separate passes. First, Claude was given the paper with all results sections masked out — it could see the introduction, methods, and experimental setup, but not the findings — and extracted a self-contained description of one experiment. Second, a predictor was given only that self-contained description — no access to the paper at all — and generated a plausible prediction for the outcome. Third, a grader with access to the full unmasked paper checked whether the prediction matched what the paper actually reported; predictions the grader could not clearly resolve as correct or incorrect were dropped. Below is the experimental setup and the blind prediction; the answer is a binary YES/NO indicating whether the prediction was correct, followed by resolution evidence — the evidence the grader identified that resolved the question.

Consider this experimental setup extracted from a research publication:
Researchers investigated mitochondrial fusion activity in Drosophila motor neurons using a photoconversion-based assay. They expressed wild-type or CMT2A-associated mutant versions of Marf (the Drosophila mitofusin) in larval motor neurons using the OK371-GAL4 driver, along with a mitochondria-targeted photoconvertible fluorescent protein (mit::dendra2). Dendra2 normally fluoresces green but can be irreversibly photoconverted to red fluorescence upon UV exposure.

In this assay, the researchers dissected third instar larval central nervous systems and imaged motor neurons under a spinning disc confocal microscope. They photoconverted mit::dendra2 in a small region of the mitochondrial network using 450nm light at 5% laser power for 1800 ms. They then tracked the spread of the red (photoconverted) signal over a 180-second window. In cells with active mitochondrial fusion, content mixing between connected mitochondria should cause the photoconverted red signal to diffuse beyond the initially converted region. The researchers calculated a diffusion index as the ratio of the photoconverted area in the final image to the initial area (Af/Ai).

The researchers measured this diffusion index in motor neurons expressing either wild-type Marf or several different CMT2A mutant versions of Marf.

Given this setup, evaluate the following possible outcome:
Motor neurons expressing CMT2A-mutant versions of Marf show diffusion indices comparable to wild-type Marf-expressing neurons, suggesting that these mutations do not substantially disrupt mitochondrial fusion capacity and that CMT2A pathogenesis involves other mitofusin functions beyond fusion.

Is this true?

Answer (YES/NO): NO